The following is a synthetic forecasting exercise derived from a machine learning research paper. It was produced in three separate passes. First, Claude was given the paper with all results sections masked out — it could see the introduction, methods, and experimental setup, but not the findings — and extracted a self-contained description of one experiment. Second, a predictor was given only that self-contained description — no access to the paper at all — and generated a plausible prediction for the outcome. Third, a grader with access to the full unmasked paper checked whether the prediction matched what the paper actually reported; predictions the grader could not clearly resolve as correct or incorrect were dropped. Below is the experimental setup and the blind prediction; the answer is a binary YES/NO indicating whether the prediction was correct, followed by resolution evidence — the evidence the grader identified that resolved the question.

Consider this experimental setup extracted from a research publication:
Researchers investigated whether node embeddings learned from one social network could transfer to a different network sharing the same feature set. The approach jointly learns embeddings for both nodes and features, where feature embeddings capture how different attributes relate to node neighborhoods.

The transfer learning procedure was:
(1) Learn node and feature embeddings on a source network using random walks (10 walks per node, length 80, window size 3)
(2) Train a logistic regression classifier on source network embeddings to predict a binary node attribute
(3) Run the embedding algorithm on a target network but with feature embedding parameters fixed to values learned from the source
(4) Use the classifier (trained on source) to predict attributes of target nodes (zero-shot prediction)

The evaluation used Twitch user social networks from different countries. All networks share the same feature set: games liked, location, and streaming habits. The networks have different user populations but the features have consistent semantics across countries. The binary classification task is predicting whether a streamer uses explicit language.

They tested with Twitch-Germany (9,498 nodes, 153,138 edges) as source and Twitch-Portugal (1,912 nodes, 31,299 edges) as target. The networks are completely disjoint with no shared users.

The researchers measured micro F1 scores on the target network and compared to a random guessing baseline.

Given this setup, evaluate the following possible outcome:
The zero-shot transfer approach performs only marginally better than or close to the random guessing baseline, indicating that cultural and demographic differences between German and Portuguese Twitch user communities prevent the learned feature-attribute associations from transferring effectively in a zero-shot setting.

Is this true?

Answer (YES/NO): NO